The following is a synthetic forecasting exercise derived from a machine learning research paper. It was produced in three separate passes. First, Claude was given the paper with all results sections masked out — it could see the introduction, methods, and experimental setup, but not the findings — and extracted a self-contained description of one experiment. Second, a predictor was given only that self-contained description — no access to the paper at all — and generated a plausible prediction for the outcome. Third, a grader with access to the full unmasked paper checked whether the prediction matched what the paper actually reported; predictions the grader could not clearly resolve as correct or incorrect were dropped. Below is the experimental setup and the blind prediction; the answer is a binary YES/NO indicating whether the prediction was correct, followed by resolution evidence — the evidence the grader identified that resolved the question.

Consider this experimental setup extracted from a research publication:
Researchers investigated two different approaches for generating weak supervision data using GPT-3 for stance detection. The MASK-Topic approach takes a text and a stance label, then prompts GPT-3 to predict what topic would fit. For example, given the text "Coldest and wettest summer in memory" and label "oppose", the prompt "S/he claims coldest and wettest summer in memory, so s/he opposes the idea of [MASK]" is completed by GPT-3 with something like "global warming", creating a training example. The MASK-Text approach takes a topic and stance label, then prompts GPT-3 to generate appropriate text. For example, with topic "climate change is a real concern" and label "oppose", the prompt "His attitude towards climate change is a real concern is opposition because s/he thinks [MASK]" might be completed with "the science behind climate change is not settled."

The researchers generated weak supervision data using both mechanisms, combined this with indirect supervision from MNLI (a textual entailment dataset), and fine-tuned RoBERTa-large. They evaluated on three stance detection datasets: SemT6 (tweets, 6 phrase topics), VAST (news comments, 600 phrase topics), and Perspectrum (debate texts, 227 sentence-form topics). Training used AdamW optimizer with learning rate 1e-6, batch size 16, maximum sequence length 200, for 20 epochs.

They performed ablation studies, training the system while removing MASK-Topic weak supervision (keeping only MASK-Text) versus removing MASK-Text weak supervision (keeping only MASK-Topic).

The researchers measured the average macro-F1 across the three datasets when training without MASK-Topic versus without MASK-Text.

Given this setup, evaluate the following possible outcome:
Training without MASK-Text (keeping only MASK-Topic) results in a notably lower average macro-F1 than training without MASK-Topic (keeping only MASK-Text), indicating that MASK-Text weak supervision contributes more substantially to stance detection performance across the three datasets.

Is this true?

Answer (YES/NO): NO